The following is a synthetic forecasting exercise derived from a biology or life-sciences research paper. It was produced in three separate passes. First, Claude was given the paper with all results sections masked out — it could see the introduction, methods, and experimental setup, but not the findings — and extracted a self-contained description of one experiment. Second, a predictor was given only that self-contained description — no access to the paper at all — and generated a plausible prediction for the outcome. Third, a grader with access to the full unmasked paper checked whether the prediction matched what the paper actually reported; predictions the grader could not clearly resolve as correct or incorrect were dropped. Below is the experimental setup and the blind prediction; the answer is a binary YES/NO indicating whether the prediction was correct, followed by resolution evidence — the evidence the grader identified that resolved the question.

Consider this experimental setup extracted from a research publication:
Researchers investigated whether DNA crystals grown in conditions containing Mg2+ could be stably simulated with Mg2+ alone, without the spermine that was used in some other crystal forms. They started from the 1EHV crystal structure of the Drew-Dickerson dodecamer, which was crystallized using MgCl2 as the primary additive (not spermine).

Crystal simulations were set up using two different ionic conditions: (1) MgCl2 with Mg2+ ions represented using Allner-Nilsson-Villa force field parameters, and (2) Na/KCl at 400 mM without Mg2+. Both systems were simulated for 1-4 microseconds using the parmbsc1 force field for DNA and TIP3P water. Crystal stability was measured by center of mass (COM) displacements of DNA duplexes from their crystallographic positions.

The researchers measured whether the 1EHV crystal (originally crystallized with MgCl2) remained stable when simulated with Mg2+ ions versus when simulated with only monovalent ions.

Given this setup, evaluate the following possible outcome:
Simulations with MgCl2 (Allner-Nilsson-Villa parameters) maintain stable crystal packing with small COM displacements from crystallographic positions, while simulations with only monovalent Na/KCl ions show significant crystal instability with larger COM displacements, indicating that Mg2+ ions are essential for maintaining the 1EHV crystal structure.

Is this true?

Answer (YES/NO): NO